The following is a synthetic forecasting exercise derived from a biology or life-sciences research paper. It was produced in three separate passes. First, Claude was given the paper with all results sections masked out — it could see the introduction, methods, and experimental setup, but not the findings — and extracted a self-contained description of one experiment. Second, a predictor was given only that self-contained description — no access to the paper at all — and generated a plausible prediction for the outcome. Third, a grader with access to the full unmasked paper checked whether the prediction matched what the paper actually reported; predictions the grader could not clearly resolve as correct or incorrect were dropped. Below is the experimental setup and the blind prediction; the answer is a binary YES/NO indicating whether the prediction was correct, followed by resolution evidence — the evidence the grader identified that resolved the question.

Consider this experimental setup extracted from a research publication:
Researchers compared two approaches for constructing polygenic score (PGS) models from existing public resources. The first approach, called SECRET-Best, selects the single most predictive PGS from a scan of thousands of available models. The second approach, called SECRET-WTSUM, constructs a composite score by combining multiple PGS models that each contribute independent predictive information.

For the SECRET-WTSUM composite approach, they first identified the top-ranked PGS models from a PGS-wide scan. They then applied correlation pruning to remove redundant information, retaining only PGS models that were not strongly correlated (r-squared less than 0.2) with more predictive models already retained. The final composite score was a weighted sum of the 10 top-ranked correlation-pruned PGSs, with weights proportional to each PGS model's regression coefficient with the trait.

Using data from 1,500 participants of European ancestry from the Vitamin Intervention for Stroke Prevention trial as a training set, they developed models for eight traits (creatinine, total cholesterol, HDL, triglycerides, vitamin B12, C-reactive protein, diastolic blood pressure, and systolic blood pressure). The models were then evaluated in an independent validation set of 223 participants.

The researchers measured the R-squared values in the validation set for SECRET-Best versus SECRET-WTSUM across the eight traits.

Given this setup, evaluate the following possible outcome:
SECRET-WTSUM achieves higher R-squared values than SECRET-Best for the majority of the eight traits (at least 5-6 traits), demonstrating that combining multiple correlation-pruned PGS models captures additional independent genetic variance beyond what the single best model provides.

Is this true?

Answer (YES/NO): NO